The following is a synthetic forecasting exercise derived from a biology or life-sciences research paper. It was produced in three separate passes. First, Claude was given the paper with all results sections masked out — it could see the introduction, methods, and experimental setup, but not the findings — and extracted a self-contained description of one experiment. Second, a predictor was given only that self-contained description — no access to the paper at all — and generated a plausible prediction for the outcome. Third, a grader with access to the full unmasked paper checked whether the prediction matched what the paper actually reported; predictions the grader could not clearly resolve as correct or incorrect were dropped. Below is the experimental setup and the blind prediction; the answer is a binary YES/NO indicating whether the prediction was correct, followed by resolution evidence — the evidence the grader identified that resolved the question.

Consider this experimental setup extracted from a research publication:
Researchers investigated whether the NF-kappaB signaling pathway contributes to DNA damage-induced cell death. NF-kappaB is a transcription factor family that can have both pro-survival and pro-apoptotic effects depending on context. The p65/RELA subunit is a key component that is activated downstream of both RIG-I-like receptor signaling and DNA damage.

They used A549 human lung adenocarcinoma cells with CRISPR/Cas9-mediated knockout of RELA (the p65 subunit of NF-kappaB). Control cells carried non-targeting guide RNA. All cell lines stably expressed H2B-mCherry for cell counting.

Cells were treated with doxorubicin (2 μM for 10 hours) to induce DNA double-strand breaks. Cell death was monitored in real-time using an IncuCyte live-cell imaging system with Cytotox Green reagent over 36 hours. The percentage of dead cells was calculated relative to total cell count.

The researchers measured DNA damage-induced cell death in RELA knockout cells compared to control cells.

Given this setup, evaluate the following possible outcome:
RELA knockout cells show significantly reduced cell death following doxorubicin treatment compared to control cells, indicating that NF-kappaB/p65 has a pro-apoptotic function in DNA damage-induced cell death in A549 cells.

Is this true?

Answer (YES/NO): YES